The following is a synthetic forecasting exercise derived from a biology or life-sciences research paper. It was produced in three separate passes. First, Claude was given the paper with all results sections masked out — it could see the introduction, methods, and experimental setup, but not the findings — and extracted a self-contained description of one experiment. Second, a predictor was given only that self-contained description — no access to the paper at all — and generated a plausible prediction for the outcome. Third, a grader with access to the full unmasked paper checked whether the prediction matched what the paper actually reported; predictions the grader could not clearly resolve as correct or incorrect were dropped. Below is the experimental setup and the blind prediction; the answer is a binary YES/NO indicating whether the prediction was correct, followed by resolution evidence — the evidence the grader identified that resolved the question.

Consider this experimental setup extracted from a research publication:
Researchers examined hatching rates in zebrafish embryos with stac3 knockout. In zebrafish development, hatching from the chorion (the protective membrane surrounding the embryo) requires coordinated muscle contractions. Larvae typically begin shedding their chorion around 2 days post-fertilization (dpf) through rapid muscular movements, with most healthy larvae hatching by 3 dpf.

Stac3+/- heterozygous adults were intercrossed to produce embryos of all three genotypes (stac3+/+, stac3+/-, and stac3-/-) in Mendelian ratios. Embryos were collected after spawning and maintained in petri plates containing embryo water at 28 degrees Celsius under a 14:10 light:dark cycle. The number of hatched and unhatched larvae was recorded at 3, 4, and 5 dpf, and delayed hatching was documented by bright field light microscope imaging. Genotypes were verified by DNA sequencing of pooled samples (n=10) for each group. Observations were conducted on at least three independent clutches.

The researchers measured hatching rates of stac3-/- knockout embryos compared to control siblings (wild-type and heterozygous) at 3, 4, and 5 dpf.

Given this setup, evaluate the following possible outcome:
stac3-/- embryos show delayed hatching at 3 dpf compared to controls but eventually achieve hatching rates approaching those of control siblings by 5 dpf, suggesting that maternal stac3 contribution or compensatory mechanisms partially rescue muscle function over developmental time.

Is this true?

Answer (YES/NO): NO